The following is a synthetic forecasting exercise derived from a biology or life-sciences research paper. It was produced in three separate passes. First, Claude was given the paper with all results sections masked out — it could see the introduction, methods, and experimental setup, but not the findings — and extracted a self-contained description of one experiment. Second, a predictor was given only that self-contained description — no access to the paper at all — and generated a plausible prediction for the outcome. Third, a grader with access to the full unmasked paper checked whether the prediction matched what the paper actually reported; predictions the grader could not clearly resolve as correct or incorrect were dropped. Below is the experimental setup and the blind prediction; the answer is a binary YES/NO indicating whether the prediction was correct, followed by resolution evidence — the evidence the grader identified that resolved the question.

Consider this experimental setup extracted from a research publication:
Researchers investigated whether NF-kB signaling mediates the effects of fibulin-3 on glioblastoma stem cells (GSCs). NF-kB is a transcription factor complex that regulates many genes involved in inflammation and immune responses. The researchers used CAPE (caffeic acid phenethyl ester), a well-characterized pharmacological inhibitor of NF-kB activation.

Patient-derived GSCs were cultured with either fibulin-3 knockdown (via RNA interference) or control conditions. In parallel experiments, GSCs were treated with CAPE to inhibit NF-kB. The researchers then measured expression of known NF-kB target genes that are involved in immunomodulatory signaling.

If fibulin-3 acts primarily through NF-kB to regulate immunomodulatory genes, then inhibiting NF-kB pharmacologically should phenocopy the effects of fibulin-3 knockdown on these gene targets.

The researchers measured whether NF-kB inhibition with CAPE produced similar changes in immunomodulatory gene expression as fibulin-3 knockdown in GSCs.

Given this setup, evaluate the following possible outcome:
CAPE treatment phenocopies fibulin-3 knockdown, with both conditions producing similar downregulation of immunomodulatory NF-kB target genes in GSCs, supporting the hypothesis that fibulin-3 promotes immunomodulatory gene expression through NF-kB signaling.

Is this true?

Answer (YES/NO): YES